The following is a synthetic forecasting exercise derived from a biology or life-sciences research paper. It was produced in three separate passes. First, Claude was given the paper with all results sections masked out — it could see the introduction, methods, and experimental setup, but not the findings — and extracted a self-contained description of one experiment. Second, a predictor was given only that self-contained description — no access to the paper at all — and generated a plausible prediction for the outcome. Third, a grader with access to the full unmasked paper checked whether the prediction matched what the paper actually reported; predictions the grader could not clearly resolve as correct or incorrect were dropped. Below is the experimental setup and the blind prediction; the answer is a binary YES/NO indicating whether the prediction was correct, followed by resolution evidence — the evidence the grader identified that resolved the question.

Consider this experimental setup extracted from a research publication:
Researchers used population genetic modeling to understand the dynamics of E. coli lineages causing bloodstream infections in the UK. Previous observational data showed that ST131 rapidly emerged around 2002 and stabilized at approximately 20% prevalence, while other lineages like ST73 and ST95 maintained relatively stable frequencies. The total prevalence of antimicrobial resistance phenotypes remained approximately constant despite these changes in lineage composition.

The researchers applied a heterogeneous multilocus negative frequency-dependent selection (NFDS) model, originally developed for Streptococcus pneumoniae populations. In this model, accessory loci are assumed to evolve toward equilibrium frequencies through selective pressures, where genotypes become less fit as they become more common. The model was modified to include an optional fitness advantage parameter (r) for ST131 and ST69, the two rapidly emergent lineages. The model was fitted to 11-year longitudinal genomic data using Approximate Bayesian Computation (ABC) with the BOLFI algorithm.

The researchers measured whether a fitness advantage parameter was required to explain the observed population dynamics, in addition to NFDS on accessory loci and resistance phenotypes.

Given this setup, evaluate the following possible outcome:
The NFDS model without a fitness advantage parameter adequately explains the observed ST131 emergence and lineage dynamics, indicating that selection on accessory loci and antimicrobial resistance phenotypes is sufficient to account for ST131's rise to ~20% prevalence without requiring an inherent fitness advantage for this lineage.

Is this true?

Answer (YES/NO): NO